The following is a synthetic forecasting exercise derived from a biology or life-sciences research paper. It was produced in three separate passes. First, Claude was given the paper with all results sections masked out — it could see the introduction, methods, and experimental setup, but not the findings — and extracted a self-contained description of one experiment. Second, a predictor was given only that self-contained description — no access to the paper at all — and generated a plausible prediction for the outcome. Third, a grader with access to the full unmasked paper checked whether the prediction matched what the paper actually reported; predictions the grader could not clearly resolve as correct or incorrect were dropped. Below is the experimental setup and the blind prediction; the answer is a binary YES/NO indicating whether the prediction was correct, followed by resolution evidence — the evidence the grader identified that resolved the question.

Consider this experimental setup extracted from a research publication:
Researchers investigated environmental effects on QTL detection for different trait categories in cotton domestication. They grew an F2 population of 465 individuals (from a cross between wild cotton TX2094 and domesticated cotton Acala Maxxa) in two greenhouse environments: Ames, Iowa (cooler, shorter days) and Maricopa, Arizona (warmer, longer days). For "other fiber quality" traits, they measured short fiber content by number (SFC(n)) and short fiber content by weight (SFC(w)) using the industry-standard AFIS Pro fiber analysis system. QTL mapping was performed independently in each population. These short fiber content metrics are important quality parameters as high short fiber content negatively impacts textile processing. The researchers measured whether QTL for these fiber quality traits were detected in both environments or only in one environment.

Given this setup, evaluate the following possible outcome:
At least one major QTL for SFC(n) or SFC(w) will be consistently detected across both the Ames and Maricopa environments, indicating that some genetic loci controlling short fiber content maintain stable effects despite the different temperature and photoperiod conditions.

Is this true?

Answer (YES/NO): NO